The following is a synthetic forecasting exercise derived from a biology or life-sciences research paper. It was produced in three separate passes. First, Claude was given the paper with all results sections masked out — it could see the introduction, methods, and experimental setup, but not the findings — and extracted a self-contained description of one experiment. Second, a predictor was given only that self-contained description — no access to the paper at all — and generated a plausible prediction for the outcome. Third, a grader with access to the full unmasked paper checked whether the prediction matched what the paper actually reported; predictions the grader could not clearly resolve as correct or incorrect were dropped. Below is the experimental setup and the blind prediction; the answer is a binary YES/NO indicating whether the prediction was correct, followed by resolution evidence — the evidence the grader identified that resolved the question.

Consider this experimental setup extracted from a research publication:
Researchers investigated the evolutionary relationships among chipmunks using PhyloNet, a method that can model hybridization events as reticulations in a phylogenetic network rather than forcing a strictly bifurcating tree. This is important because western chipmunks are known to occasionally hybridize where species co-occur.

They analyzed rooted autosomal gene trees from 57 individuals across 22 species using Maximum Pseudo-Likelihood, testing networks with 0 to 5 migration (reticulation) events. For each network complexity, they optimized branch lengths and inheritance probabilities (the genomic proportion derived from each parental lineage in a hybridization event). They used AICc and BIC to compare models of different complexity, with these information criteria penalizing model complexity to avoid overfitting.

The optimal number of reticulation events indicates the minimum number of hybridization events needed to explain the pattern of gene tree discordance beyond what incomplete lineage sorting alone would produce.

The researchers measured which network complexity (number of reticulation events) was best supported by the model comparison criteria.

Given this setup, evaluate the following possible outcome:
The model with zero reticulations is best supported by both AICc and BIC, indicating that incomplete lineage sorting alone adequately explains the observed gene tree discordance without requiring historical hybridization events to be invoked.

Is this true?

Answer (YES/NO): NO